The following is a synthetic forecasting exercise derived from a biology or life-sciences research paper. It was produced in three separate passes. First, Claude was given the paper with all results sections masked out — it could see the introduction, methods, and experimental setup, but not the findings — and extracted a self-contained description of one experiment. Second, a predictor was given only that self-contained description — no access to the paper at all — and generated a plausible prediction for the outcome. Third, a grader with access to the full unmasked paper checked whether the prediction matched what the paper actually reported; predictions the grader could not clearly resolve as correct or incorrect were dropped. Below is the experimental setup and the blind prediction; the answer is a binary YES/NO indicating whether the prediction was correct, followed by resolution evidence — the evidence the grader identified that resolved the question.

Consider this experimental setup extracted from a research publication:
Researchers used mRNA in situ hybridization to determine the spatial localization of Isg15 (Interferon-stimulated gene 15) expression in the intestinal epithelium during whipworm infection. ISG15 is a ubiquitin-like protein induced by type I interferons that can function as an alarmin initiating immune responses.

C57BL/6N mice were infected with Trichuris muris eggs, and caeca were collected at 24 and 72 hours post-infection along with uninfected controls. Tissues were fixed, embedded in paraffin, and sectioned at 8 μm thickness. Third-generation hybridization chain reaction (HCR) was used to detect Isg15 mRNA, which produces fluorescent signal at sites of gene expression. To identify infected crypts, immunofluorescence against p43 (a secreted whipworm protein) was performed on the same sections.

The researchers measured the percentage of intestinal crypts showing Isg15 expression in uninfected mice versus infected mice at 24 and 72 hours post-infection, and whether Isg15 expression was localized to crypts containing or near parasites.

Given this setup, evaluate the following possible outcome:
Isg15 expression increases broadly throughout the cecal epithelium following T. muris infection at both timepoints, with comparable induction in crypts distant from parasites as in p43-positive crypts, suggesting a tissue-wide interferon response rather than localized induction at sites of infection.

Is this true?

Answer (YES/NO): NO